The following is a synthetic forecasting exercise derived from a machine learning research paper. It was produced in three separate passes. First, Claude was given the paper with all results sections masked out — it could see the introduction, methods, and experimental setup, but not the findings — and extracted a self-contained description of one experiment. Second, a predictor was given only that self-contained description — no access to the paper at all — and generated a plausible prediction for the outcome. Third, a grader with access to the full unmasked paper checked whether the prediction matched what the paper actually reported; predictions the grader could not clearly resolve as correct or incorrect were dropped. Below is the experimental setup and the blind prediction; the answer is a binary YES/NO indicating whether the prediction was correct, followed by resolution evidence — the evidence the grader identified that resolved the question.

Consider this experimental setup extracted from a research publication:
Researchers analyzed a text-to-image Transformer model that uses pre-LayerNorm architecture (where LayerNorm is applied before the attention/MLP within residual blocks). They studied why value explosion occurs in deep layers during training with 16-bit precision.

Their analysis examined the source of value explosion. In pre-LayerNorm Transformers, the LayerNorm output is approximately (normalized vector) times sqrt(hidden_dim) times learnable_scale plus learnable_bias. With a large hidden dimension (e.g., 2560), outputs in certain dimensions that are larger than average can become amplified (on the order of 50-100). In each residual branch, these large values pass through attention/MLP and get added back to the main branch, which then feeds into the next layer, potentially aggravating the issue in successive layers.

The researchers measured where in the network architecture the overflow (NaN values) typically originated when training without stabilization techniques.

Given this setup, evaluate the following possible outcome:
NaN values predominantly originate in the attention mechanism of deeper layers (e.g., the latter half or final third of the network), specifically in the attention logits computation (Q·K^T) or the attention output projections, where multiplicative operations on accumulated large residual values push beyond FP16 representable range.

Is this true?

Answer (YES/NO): NO